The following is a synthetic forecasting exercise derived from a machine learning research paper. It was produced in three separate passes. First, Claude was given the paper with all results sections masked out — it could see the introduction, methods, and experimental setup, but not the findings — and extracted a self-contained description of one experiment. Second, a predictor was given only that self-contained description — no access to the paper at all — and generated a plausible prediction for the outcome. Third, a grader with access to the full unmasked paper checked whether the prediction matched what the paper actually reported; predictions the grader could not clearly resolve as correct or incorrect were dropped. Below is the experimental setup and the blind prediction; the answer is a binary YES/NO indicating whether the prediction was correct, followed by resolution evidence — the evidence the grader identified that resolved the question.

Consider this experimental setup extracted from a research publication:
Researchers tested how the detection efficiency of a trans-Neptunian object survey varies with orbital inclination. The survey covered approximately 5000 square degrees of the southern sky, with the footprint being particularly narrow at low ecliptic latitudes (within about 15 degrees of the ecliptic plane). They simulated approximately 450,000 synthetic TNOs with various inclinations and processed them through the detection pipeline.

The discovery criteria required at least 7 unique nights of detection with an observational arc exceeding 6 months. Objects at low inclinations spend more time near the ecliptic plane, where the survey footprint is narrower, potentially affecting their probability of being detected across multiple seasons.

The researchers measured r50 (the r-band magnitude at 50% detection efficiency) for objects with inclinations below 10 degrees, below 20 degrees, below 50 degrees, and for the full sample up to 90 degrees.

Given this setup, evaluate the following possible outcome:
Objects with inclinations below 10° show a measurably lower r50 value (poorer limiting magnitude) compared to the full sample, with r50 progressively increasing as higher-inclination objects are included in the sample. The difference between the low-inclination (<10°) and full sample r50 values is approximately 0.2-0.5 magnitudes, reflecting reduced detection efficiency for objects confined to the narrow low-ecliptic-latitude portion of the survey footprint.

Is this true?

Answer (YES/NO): NO